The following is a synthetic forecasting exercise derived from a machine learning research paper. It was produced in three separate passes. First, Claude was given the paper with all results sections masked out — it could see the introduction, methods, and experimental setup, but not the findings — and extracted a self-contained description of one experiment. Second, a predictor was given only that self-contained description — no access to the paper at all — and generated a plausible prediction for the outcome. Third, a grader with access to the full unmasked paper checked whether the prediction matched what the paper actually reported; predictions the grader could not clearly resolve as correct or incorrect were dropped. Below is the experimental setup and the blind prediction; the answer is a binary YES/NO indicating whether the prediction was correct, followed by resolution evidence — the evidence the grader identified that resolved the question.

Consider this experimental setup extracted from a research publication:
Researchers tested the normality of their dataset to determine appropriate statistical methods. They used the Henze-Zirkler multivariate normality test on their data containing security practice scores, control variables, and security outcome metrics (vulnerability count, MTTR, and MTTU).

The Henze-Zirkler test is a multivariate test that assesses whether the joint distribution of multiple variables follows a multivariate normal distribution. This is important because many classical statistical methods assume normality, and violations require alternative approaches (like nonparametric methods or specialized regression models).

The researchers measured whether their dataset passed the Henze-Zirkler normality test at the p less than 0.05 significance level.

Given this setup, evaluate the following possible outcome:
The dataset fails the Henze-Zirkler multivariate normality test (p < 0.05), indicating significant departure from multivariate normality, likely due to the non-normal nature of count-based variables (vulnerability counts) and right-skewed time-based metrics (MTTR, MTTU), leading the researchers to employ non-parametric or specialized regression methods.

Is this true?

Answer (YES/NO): YES